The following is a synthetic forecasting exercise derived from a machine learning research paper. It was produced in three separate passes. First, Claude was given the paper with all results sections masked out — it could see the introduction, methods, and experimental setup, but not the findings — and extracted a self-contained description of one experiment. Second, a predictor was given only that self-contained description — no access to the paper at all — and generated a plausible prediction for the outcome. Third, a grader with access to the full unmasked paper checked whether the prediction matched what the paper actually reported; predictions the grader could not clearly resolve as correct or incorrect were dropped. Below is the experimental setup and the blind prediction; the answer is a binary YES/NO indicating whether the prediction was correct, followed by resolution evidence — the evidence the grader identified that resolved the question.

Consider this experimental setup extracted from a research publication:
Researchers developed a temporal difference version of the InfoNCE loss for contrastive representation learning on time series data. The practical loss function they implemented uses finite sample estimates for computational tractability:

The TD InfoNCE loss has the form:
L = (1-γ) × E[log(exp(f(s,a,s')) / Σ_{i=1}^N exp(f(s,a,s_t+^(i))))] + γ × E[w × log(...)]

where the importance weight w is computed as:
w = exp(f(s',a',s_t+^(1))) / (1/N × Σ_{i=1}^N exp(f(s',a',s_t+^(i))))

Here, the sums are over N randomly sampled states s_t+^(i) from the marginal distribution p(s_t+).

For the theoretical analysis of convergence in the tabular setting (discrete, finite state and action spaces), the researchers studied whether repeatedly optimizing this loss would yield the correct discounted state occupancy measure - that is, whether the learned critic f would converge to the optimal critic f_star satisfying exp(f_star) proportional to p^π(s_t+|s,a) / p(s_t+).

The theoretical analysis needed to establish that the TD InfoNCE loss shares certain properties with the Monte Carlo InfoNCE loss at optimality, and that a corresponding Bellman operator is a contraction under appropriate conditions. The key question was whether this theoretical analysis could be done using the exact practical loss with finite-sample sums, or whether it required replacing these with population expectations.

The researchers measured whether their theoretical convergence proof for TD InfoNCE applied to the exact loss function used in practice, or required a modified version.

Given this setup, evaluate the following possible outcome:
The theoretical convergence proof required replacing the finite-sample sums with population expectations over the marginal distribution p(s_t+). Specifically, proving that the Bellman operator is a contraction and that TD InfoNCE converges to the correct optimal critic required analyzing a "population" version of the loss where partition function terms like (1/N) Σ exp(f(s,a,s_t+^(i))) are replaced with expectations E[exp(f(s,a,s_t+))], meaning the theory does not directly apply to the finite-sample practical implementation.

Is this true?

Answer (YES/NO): YES